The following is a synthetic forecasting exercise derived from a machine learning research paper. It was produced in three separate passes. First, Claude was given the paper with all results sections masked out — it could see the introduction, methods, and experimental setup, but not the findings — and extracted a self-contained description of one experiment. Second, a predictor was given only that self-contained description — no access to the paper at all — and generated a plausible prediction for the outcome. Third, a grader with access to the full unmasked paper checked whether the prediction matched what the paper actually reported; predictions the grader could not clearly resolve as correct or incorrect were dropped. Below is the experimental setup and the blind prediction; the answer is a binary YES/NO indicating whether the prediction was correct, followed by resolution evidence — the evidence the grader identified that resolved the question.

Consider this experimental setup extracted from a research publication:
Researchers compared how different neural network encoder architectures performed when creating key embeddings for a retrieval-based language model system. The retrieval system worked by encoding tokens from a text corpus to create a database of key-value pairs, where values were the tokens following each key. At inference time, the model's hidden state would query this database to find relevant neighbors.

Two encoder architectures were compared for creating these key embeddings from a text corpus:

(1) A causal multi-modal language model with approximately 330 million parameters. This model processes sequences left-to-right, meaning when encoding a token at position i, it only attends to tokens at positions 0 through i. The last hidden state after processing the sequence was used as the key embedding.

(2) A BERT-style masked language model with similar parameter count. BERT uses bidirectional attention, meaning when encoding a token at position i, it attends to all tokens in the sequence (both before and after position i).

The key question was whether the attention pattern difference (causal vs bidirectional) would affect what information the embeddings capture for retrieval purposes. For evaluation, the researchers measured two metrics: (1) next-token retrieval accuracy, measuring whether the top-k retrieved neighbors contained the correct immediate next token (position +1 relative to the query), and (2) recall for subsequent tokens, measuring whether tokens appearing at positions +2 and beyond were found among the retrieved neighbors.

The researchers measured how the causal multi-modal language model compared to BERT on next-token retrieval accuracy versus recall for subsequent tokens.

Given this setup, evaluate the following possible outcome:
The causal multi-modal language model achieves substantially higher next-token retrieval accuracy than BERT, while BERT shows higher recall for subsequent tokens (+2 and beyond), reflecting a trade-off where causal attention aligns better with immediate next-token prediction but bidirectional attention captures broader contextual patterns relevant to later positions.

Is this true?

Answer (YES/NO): YES